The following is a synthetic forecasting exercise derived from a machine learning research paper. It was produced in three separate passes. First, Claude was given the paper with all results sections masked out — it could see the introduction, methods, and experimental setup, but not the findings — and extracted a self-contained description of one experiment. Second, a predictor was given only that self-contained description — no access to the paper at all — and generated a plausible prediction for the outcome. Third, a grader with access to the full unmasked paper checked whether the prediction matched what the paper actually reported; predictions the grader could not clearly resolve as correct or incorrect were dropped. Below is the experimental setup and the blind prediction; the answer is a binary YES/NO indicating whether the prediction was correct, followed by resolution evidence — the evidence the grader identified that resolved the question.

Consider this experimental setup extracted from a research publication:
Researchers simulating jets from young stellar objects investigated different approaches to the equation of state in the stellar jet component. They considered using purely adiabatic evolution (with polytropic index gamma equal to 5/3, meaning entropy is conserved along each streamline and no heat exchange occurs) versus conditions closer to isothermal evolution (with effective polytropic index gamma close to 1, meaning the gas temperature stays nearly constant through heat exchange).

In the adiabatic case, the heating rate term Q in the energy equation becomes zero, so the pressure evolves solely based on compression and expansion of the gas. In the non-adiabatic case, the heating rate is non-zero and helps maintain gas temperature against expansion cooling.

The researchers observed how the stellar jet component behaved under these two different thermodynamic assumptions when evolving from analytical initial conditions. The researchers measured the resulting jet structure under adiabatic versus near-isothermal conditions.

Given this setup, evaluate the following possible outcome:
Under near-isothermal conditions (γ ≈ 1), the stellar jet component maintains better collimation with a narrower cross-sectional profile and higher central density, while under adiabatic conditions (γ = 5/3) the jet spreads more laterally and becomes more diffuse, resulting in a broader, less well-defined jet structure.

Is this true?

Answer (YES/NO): NO